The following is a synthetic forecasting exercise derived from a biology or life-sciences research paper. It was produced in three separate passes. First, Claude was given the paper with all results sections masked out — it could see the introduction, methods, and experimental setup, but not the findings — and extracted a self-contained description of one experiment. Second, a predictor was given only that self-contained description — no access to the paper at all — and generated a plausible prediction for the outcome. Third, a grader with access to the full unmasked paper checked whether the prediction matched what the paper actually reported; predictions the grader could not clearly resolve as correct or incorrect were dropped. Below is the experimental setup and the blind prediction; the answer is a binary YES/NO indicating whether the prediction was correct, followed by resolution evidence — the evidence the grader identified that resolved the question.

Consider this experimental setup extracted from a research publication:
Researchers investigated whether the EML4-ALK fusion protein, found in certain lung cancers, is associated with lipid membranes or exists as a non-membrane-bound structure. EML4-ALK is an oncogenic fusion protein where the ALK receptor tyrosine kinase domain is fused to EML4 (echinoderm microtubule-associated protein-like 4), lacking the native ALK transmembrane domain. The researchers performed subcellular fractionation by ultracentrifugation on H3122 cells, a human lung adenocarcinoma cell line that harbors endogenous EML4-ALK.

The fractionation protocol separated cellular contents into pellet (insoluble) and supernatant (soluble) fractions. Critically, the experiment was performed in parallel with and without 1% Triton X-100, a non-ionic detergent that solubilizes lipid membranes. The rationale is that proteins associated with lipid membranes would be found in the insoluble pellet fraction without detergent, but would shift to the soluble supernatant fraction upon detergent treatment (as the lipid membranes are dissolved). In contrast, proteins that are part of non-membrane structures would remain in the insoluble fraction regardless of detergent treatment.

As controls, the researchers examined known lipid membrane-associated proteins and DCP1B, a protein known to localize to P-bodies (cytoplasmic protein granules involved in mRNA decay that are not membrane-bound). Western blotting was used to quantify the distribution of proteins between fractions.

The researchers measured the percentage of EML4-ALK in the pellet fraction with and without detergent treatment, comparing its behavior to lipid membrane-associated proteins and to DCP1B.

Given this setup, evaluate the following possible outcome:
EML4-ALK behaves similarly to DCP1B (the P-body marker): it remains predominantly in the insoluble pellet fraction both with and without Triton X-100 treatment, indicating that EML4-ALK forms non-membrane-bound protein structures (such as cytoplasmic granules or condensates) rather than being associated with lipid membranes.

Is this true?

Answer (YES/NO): YES